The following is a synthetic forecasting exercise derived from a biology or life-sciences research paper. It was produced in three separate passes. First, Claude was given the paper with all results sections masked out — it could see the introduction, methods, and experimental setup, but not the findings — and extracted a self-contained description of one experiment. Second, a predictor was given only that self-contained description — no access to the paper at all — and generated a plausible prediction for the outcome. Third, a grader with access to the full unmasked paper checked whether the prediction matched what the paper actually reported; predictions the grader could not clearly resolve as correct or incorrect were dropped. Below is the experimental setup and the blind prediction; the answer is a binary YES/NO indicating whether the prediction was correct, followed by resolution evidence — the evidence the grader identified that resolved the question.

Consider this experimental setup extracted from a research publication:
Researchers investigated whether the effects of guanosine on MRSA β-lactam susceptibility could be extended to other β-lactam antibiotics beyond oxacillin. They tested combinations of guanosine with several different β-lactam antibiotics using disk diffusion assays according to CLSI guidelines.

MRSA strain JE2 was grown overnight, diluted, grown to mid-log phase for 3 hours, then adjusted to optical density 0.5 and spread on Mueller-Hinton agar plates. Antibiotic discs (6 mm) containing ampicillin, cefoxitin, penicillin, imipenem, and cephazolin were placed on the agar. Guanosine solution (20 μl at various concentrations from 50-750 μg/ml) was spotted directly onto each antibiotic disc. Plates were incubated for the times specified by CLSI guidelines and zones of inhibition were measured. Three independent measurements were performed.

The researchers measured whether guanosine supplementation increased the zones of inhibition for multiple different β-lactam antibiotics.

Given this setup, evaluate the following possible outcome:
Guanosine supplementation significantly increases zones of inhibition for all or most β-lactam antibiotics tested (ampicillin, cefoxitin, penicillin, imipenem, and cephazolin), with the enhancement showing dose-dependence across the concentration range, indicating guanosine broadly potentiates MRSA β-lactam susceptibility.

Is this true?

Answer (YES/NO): NO